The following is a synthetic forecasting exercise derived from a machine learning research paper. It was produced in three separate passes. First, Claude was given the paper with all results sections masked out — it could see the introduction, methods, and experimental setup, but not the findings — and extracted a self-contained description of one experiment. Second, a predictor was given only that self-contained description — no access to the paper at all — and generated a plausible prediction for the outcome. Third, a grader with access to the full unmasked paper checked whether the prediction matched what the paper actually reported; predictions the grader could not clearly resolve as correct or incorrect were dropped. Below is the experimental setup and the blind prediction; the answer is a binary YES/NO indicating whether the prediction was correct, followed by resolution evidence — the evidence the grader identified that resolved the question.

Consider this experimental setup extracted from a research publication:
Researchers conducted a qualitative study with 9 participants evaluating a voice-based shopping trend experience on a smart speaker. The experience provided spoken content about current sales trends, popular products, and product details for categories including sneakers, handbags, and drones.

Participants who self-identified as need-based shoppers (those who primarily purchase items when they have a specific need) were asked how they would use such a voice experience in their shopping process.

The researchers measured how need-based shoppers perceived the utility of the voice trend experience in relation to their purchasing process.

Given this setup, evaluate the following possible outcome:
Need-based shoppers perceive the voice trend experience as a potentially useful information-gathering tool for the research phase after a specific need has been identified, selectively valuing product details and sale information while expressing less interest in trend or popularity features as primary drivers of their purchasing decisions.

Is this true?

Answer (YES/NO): NO